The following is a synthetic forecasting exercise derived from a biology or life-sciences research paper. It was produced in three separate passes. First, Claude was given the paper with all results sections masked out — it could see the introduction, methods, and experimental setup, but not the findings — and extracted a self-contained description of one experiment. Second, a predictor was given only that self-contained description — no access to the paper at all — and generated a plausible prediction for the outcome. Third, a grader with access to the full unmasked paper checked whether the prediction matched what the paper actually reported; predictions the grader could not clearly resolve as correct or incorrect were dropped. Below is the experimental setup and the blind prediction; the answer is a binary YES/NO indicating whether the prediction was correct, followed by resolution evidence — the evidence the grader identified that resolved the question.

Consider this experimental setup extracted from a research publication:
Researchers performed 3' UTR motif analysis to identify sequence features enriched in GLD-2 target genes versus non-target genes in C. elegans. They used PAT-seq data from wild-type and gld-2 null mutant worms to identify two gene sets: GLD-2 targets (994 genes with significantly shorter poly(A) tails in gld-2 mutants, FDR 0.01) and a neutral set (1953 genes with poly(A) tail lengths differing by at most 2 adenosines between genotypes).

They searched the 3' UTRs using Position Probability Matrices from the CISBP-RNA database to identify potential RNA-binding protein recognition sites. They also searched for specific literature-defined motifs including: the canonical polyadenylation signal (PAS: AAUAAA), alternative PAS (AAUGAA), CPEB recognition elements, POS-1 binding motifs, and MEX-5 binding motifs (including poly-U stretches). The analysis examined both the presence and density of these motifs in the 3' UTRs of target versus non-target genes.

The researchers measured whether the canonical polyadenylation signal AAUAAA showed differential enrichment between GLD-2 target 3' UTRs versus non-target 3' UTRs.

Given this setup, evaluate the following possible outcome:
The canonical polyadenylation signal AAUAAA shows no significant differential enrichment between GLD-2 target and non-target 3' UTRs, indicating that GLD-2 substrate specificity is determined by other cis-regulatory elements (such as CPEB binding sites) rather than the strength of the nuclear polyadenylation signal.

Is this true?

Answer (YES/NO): NO